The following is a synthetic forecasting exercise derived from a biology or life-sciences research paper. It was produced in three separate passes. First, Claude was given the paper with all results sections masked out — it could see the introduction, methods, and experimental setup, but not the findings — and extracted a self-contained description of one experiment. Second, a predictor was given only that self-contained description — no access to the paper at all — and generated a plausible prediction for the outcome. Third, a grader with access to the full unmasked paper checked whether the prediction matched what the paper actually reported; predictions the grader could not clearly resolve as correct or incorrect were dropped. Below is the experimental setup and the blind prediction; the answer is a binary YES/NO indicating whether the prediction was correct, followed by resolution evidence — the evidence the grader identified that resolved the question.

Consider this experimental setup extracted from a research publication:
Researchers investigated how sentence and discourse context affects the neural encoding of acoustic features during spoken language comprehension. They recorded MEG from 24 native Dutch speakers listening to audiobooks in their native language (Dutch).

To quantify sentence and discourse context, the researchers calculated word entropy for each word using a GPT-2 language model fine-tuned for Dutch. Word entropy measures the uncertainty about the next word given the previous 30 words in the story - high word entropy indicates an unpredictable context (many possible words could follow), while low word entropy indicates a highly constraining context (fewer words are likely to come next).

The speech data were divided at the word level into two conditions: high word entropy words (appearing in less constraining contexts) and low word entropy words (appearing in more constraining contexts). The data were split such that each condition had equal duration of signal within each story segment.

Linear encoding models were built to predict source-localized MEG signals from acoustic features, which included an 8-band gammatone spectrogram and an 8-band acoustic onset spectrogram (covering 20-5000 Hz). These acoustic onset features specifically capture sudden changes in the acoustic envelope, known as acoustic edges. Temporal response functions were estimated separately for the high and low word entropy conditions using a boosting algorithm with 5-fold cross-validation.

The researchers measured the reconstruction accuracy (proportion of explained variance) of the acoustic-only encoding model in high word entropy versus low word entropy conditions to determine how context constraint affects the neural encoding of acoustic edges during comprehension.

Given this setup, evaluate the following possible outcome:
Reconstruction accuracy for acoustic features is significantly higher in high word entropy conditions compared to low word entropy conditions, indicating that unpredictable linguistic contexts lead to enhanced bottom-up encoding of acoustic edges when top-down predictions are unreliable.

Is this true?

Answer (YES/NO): YES